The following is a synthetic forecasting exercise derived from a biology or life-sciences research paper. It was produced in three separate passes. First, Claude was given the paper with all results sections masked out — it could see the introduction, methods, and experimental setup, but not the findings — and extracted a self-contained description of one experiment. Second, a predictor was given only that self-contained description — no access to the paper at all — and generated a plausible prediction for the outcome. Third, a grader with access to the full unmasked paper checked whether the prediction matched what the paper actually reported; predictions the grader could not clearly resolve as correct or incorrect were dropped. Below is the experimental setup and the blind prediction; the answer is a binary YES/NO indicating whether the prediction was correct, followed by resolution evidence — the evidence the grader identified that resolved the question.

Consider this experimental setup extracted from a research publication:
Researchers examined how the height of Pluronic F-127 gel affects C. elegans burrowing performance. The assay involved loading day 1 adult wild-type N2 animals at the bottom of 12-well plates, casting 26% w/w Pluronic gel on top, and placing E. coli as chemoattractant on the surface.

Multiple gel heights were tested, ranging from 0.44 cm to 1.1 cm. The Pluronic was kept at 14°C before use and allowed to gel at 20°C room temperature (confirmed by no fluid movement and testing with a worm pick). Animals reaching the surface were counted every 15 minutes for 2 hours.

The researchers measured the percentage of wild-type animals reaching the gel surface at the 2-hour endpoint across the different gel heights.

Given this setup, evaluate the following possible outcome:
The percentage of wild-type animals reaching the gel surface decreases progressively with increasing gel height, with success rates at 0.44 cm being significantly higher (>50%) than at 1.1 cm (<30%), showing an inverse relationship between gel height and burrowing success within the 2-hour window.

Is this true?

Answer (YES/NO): NO